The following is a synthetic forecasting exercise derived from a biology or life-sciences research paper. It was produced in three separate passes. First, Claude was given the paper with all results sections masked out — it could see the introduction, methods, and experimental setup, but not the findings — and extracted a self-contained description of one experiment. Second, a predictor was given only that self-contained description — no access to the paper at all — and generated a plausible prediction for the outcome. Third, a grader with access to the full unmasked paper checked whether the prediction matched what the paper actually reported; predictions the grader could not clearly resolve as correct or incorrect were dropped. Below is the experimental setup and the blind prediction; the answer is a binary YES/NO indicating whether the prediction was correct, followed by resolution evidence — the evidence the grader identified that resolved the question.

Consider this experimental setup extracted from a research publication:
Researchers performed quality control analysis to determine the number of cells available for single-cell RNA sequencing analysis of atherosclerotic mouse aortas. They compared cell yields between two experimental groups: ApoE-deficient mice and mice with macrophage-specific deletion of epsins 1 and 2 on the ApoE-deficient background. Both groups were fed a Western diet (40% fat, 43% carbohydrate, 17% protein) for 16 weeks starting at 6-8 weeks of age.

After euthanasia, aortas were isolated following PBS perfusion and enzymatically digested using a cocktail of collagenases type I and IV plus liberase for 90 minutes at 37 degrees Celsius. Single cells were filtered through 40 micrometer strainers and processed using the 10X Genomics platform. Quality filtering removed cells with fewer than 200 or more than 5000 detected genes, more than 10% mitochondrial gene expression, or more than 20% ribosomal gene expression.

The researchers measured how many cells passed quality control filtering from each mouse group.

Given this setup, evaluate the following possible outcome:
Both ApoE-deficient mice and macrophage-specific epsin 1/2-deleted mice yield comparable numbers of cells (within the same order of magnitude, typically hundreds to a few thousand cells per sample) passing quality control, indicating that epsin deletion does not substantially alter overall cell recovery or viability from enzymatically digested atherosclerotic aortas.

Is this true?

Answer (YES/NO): NO